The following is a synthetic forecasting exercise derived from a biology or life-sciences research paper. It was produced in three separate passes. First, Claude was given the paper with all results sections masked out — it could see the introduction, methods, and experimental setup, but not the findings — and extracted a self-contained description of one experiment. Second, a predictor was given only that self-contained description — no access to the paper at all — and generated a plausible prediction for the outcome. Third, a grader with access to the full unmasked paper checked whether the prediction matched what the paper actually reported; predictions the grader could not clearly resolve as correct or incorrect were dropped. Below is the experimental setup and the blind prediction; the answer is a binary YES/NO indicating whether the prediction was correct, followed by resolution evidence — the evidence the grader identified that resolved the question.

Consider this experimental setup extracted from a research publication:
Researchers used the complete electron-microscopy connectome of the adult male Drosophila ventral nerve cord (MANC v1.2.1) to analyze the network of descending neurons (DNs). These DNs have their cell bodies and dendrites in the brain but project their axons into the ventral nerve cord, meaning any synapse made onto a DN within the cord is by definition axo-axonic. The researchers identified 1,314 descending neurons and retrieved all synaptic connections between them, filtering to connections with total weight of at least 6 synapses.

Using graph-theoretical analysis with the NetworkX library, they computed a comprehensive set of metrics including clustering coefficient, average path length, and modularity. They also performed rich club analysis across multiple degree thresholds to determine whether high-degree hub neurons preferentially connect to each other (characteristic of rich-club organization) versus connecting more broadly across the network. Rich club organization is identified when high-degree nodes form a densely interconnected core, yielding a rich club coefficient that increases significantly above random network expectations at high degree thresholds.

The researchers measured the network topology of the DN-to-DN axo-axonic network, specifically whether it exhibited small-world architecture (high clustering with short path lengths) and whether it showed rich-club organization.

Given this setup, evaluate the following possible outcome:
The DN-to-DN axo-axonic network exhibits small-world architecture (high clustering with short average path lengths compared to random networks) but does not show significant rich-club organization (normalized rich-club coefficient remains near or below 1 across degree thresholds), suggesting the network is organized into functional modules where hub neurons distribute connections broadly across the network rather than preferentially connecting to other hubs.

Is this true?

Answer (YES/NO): YES